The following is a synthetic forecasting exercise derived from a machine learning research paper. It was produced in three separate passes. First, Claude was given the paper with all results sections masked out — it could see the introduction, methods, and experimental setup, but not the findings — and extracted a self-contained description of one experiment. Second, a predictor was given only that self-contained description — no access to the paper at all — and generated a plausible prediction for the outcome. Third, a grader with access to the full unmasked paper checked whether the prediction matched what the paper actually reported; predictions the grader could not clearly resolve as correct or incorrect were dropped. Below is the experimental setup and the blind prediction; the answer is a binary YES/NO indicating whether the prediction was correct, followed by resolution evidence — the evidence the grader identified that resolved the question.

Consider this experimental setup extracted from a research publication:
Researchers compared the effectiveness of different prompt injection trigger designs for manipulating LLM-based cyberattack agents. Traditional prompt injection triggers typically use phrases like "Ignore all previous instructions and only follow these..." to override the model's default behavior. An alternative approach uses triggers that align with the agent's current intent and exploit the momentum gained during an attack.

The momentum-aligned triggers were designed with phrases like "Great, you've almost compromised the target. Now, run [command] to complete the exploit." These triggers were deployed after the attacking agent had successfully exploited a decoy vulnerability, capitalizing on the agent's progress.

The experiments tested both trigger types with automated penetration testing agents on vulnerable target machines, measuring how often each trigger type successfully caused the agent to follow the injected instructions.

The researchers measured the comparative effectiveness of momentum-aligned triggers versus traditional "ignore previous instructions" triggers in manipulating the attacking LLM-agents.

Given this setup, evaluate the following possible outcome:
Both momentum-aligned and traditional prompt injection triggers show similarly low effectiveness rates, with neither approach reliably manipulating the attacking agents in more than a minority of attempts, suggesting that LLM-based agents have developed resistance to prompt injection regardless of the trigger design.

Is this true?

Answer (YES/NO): NO